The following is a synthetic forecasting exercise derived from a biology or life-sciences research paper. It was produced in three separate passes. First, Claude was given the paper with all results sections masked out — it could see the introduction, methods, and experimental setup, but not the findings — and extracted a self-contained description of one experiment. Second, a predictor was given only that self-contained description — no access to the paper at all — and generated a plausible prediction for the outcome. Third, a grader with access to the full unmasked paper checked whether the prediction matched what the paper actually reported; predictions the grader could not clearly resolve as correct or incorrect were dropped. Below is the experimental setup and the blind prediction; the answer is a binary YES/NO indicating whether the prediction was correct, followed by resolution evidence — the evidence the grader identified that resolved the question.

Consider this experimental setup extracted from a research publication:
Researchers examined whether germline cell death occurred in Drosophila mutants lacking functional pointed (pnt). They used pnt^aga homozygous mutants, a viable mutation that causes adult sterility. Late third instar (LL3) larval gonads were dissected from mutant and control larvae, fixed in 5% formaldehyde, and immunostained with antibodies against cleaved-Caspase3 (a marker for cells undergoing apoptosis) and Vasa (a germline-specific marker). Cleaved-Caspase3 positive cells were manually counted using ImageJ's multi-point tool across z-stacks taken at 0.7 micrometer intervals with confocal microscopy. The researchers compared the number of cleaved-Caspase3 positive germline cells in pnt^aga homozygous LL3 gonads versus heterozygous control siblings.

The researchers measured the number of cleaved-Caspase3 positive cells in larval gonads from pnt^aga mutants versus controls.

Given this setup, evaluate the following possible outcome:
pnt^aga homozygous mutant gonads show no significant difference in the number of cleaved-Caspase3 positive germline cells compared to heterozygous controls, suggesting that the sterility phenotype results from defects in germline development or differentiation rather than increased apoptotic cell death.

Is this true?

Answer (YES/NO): NO